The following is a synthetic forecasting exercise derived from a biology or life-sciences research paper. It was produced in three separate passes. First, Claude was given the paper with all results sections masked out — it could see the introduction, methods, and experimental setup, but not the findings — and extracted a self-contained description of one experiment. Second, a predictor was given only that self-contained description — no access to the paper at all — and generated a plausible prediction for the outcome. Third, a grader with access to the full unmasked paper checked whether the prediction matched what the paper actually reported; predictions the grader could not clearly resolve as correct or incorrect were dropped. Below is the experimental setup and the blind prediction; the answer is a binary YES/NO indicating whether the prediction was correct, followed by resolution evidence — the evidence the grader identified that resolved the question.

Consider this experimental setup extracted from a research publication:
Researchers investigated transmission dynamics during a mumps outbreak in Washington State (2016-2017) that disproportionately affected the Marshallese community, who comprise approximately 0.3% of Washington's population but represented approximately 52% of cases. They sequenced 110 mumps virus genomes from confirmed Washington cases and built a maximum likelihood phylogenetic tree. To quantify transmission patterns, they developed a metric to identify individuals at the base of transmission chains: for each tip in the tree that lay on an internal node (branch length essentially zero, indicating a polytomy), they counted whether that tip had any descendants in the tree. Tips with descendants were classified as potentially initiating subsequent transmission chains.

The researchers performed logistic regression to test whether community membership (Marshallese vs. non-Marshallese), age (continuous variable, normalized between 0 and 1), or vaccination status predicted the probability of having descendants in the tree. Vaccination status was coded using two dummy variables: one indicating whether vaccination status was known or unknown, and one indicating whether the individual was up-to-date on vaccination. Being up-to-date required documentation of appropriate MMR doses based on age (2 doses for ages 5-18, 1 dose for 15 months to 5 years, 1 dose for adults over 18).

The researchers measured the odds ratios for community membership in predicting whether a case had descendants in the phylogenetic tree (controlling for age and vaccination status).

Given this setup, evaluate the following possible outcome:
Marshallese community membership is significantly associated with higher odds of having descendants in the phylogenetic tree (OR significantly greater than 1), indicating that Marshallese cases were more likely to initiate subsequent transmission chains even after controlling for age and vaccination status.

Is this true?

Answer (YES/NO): YES